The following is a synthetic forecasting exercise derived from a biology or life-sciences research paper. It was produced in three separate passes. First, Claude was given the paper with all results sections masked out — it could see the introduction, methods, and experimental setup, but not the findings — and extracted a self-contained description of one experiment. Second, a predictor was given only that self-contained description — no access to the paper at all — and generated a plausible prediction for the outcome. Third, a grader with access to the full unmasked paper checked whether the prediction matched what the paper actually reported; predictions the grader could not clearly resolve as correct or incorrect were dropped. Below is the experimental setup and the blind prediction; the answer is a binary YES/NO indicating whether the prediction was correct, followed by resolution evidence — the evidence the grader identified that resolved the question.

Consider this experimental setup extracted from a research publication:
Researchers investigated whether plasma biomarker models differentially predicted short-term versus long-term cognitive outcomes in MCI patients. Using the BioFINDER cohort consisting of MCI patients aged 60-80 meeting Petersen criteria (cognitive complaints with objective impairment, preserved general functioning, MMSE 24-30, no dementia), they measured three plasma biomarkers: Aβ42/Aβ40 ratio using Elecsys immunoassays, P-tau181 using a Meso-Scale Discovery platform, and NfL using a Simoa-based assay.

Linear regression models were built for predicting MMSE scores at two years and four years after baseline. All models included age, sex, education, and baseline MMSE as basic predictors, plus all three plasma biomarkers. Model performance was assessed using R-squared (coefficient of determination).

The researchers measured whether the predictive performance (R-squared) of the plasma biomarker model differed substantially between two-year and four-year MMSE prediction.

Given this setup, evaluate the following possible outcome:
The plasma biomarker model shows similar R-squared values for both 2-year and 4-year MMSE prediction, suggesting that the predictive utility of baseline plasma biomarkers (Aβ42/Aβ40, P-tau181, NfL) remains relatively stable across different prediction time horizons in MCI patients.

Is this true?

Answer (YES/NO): YES